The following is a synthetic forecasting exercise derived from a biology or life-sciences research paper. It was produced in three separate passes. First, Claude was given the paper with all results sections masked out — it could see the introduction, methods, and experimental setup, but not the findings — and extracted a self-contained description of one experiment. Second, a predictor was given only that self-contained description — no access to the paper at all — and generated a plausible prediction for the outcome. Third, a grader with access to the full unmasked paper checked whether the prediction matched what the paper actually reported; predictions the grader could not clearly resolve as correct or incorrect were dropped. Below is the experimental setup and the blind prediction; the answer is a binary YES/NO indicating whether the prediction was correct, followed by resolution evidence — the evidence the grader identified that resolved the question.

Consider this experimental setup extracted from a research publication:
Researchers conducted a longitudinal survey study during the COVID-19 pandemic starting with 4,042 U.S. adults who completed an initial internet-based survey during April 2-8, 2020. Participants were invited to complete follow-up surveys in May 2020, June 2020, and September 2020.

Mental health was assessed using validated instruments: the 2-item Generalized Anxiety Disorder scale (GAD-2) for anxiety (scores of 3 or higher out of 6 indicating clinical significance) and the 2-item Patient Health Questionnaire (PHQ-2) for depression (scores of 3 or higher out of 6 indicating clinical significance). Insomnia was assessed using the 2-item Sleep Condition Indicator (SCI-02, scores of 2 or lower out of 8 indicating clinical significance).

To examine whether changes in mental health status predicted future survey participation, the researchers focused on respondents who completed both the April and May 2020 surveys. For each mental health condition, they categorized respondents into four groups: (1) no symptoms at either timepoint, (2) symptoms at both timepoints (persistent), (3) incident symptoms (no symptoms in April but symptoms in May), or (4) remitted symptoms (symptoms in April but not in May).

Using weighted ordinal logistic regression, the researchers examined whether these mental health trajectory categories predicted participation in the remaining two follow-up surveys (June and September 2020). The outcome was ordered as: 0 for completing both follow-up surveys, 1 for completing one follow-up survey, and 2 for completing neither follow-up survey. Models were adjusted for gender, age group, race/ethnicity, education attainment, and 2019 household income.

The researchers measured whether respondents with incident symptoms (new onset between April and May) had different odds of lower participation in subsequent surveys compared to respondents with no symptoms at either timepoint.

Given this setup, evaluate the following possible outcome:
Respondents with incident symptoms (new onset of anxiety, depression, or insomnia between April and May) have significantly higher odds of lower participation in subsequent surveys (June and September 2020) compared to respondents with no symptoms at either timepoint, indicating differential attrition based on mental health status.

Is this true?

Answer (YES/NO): YES